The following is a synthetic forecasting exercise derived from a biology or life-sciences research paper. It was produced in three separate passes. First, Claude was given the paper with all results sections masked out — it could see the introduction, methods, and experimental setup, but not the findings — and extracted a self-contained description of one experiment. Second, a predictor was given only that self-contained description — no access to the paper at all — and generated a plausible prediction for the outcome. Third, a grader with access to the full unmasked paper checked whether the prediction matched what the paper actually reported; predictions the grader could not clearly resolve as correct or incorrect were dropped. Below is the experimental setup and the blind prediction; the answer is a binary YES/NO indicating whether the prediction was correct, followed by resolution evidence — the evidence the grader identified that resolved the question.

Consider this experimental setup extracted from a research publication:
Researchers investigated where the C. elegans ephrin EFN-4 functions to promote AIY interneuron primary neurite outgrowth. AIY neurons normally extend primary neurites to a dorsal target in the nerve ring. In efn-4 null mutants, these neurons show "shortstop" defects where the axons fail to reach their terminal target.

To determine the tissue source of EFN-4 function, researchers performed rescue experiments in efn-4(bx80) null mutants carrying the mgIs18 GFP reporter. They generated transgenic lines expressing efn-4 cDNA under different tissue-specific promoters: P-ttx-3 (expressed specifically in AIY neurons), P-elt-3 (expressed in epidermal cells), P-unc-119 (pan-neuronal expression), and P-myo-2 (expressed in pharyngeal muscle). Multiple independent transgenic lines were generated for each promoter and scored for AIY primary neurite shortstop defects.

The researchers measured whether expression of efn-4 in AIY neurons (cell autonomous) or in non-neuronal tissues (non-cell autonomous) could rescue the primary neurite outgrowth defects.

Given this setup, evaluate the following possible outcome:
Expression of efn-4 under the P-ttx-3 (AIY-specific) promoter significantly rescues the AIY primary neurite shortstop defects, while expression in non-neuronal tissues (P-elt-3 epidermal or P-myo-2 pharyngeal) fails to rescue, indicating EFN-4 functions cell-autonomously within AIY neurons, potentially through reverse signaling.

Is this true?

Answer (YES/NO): NO